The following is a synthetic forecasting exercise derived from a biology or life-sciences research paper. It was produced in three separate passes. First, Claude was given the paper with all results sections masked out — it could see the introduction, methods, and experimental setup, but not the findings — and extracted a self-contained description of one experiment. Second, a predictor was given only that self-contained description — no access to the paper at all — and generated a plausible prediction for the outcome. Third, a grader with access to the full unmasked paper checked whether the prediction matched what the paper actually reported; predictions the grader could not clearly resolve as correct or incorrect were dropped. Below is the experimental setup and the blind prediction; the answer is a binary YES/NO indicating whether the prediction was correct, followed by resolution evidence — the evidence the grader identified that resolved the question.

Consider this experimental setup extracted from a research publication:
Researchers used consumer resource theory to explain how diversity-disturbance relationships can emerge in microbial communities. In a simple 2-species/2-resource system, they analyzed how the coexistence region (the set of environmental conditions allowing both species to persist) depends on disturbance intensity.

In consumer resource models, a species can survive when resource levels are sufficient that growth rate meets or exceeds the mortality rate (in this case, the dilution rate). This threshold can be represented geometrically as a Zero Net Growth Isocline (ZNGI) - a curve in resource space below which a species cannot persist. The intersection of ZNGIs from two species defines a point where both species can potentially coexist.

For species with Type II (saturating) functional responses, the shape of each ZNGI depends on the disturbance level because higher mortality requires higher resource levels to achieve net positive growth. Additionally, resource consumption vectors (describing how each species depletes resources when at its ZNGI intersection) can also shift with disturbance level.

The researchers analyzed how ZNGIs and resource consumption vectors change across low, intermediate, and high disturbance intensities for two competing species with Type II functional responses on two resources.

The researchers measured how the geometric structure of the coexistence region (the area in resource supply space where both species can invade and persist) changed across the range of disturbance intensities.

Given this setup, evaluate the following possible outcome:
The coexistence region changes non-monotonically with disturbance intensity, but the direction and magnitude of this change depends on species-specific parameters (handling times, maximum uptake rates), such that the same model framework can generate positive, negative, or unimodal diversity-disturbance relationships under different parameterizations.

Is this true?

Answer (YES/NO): NO